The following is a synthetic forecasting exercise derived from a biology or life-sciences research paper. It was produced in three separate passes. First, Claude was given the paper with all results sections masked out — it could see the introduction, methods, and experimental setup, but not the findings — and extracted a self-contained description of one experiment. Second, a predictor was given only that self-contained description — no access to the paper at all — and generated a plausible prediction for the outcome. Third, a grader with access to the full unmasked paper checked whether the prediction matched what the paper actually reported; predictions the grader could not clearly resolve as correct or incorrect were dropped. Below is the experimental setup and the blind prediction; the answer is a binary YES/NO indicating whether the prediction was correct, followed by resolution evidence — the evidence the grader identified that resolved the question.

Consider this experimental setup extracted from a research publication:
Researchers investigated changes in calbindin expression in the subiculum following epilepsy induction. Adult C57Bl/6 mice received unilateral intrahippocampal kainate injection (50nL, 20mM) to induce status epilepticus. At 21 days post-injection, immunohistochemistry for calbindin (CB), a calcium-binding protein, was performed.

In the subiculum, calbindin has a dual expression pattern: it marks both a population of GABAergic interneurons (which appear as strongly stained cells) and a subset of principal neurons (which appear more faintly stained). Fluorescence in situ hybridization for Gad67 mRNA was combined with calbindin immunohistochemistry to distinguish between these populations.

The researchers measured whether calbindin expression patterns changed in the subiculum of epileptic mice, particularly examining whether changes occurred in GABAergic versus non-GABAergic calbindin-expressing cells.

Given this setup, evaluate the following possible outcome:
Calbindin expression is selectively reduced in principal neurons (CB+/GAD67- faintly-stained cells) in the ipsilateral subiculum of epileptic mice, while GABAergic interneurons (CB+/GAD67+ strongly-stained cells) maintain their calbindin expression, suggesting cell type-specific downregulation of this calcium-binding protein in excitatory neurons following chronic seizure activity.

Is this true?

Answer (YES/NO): NO